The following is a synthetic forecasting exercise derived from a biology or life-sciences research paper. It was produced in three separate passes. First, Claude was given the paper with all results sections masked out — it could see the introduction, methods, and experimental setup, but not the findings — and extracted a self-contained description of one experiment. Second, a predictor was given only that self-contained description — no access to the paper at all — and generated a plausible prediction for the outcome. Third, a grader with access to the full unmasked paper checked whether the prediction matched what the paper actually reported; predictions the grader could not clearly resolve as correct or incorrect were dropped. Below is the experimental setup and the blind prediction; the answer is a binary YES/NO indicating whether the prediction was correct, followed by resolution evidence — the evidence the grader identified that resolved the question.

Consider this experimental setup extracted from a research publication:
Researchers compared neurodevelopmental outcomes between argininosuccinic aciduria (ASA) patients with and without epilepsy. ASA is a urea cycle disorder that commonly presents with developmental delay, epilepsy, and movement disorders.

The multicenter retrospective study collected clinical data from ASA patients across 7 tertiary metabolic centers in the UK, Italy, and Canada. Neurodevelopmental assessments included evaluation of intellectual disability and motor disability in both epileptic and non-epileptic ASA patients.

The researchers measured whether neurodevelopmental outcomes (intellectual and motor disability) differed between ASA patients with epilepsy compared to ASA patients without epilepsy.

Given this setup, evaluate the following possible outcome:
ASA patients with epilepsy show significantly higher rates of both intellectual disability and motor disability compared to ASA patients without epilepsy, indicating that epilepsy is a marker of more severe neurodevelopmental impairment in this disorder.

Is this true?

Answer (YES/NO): NO